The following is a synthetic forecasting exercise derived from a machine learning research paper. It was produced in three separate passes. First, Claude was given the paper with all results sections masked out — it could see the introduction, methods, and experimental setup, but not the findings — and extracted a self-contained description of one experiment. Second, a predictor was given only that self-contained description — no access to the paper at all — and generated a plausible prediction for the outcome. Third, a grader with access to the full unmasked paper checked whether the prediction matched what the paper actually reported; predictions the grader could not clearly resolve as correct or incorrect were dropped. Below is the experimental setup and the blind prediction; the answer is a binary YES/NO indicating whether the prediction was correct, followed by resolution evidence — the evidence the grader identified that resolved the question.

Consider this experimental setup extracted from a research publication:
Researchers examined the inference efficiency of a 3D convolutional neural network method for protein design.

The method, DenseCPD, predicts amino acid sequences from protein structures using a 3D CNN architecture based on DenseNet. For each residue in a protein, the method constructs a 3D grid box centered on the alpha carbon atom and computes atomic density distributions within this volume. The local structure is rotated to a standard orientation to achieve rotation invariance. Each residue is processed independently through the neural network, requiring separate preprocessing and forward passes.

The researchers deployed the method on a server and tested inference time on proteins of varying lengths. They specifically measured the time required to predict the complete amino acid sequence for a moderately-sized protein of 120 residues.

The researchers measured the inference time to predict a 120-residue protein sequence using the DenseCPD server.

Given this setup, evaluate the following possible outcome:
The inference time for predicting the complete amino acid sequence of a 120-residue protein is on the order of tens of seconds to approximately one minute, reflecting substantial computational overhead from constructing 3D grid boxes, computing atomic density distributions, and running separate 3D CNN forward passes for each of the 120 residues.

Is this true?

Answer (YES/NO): NO